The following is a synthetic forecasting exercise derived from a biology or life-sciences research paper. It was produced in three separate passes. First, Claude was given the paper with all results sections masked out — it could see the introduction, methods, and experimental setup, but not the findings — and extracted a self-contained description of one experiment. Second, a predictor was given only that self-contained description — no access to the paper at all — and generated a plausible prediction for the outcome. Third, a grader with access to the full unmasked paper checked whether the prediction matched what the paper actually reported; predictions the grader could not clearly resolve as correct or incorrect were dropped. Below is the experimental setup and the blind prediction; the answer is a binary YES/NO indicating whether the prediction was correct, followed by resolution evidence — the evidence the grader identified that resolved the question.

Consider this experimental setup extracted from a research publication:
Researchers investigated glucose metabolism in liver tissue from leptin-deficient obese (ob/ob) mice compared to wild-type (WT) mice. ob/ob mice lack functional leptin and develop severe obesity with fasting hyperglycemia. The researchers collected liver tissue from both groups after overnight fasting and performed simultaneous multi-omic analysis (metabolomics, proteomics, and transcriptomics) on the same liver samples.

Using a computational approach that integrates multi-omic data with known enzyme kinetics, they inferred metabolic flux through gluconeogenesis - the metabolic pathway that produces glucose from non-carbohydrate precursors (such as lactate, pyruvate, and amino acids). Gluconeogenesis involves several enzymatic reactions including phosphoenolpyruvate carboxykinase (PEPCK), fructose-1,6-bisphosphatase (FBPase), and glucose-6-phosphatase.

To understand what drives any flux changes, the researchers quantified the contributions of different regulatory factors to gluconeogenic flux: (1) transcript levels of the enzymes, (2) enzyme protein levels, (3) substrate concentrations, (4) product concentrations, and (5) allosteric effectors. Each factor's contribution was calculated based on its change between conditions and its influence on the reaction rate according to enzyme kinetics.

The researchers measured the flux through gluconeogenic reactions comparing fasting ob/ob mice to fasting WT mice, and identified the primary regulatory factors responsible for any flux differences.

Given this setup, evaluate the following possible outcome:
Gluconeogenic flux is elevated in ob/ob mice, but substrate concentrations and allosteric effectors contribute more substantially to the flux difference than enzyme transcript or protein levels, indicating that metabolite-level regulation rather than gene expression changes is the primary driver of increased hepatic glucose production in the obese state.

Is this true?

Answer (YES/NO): NO